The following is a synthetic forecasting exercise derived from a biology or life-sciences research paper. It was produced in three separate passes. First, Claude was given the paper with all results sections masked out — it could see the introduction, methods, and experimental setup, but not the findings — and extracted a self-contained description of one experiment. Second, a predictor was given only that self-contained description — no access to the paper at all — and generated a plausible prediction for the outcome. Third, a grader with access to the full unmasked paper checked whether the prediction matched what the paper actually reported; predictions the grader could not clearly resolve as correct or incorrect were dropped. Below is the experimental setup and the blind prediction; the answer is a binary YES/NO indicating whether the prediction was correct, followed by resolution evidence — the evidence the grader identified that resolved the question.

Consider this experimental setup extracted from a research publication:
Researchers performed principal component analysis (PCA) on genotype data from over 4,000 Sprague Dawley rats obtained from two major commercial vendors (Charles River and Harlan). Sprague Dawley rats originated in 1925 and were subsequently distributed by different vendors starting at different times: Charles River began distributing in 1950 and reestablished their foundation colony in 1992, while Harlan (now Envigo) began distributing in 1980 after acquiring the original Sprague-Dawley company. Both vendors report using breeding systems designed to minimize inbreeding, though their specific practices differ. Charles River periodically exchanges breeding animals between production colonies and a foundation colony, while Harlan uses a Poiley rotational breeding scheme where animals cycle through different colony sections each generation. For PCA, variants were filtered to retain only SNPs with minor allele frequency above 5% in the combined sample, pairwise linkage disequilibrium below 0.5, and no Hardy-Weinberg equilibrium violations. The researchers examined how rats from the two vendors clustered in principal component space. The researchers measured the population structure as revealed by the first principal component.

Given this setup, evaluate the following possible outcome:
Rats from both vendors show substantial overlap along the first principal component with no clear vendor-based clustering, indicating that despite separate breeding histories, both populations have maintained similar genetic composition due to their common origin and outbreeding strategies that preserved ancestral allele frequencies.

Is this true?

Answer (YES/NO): NO